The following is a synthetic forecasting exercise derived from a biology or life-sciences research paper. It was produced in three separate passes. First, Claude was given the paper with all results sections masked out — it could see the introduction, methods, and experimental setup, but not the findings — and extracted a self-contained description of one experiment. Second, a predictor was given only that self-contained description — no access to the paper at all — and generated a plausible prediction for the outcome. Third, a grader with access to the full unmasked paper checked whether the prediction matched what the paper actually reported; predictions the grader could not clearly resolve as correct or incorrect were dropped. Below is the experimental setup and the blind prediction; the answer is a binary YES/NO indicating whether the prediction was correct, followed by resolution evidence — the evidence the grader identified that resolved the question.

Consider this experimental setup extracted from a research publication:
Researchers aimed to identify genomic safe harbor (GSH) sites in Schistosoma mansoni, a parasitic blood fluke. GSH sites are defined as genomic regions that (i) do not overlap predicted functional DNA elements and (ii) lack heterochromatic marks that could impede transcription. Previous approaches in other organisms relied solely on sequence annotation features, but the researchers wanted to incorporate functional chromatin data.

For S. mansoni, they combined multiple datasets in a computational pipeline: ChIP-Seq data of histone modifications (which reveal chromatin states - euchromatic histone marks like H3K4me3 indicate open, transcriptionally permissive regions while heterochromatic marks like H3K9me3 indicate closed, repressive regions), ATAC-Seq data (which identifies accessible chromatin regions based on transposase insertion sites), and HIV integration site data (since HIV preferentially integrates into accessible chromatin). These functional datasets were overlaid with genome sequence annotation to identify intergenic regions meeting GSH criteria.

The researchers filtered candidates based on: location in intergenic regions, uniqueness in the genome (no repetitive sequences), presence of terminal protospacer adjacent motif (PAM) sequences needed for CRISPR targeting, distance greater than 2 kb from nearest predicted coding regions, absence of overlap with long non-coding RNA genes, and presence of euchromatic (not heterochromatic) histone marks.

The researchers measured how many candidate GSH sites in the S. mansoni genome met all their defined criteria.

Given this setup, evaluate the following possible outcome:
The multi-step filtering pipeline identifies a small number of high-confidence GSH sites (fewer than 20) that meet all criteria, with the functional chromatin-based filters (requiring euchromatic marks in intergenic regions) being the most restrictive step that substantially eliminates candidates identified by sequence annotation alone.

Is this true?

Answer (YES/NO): NO